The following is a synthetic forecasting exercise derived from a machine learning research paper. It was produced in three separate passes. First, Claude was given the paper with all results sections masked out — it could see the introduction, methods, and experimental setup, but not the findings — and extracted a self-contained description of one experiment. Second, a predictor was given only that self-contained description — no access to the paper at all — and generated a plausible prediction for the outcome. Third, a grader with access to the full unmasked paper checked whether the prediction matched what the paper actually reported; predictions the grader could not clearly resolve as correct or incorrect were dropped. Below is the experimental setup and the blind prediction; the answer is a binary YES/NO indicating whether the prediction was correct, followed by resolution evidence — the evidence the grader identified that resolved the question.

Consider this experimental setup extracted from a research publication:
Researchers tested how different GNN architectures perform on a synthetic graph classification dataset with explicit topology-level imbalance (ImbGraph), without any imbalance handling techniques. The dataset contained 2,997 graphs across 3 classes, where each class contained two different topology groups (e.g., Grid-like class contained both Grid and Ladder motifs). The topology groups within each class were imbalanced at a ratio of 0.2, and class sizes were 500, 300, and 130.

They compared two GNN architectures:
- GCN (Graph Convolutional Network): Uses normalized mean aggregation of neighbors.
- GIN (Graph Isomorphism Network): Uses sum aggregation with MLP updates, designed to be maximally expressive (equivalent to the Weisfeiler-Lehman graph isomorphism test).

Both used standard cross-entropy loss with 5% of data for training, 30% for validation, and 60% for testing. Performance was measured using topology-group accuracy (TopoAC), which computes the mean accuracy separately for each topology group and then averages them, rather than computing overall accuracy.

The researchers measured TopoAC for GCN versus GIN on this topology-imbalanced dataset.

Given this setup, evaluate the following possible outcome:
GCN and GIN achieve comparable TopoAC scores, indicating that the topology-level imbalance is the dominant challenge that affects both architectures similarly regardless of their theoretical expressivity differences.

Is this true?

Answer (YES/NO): NO